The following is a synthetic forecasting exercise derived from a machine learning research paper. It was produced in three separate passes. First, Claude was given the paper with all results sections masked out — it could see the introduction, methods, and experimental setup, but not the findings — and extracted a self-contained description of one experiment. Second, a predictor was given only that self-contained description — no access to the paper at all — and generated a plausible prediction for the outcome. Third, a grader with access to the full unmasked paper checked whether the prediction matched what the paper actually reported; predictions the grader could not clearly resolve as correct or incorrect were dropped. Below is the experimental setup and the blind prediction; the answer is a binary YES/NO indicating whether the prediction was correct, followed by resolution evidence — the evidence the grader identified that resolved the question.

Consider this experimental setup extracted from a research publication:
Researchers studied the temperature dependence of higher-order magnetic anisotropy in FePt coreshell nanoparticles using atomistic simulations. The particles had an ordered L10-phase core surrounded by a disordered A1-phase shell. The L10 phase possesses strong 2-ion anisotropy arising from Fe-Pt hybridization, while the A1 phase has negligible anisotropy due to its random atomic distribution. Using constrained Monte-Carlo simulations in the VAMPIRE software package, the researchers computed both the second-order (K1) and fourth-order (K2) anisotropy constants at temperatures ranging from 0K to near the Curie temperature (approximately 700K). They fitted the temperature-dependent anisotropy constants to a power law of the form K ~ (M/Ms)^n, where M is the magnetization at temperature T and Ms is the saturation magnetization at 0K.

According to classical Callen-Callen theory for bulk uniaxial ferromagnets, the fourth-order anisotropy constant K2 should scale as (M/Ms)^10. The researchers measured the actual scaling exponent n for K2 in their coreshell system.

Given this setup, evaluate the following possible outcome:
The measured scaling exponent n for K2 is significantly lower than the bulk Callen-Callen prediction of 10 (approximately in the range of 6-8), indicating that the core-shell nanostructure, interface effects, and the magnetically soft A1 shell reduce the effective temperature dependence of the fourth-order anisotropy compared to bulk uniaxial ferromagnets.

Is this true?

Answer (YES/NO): NO